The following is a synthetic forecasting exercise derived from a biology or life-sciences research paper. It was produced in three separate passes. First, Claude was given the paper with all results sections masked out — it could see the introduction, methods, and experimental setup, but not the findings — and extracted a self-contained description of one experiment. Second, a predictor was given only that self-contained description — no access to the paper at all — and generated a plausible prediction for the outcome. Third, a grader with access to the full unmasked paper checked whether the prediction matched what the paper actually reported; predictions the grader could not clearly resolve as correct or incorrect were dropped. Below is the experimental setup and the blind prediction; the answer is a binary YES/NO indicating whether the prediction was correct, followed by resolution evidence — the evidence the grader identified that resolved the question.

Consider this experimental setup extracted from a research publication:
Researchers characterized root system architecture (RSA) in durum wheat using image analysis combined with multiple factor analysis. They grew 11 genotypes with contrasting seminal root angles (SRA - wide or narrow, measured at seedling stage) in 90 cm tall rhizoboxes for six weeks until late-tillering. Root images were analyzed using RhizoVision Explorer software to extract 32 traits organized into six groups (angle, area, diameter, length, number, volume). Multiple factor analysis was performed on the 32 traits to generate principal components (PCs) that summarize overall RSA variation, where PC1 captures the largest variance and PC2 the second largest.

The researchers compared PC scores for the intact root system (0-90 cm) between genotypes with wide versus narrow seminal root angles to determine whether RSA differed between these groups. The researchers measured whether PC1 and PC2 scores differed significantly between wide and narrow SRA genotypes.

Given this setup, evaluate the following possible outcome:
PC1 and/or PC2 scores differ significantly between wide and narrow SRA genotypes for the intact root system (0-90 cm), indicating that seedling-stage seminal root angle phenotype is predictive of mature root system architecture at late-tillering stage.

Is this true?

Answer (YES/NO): YES